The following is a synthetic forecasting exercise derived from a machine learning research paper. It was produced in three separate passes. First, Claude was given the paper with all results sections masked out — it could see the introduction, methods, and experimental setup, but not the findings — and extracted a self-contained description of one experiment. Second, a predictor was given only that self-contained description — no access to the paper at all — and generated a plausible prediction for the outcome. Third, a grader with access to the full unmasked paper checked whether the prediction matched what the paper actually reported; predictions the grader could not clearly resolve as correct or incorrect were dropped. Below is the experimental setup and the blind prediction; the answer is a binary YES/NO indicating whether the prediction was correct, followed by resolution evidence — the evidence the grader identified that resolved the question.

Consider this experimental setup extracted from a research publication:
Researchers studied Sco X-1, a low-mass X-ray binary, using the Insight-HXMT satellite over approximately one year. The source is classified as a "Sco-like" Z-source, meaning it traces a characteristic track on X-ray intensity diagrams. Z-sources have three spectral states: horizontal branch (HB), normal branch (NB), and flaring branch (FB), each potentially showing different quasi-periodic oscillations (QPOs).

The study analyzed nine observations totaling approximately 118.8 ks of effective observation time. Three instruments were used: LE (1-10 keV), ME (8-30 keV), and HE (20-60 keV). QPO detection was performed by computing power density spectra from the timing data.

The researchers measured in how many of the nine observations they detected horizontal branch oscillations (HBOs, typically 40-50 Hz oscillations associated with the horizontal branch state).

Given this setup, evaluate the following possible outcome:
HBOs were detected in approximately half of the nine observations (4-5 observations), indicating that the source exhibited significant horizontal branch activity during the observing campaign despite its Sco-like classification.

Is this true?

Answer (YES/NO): NO